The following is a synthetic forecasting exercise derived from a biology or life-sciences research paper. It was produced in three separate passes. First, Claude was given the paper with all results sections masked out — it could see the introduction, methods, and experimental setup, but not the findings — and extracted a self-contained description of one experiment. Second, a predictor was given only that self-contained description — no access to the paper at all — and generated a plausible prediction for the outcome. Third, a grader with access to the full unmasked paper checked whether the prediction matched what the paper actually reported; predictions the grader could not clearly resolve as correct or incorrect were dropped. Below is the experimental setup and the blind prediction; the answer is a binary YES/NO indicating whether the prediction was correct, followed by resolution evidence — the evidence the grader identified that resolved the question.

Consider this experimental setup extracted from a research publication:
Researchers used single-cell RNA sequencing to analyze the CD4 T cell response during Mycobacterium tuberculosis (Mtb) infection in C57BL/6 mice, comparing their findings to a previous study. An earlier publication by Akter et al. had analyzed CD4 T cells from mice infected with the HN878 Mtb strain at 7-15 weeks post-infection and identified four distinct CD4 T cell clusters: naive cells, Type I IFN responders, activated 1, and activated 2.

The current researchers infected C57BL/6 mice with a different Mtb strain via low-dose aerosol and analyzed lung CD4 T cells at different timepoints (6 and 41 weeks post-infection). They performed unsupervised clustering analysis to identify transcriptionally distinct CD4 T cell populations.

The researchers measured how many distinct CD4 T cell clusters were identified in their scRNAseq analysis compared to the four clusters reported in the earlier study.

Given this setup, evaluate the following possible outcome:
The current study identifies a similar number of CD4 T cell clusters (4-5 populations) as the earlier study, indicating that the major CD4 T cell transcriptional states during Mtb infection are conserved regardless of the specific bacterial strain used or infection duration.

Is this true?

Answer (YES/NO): NO